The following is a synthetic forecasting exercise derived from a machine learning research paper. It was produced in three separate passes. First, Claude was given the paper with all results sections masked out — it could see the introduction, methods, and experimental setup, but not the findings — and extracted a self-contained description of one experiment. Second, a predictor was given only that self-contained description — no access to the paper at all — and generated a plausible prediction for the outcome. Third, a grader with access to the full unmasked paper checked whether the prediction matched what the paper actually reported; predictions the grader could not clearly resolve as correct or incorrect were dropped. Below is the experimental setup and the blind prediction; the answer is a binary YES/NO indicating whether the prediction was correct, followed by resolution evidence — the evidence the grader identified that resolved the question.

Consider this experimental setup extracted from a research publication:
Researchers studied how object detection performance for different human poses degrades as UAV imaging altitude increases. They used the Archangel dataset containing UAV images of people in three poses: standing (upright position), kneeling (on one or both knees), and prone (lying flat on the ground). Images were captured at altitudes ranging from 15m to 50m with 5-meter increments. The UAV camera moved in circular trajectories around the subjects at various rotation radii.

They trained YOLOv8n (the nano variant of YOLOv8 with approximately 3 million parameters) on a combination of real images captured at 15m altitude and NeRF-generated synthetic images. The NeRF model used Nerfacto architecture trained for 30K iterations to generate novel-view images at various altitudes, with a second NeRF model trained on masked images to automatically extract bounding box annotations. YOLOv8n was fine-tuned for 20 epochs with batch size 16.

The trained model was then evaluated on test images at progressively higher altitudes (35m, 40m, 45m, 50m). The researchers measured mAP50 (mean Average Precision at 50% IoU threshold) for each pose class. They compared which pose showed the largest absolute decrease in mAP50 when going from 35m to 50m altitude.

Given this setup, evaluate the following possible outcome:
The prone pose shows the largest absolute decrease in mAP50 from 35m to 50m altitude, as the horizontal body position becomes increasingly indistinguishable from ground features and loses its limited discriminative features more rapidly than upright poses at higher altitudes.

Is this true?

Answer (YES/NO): NO